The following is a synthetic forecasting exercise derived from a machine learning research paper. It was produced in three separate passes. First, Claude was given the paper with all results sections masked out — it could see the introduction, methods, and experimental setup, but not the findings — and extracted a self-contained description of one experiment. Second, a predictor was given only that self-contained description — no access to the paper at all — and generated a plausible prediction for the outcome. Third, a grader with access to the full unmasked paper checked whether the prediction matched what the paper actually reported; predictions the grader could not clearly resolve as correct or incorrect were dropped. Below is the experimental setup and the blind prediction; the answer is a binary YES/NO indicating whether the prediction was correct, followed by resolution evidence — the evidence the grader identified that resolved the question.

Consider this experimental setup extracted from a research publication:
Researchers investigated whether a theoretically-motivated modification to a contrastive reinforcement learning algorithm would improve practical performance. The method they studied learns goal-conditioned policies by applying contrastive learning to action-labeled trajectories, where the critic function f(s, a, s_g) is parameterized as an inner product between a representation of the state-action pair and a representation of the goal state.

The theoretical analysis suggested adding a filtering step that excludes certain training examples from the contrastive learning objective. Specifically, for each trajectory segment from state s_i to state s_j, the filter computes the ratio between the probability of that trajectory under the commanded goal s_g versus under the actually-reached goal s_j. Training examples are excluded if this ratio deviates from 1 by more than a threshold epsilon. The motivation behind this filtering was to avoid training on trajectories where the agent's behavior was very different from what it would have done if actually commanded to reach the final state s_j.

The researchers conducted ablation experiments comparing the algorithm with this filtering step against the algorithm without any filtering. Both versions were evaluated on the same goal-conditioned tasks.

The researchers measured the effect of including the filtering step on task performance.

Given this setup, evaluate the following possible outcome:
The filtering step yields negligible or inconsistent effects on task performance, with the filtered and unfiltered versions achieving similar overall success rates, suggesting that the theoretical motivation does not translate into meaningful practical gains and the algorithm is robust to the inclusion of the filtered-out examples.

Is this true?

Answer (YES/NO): NO